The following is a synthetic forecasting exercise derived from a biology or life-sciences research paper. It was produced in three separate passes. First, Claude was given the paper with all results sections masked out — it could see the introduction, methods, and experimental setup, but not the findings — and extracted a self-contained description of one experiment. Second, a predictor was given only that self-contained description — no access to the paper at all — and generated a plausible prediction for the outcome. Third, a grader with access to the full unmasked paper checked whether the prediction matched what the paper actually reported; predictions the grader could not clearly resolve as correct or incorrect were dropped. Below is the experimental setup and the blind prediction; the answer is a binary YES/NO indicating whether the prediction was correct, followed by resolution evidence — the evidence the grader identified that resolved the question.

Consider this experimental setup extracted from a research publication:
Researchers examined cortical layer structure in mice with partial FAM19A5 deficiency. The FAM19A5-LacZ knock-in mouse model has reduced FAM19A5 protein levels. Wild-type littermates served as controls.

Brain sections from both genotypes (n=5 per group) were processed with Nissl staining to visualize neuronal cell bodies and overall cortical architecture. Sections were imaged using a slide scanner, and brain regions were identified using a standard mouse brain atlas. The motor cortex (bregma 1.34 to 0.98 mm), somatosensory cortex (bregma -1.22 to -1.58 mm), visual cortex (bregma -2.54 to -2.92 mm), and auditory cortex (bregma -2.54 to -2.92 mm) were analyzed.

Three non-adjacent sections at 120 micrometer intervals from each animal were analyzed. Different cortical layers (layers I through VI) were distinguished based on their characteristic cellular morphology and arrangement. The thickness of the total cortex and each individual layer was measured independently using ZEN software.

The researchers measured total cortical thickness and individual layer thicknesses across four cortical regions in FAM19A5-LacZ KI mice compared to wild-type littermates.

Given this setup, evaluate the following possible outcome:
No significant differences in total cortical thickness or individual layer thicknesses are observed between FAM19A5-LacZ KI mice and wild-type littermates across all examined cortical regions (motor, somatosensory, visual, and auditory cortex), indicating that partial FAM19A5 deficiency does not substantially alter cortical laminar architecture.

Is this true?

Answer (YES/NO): YES